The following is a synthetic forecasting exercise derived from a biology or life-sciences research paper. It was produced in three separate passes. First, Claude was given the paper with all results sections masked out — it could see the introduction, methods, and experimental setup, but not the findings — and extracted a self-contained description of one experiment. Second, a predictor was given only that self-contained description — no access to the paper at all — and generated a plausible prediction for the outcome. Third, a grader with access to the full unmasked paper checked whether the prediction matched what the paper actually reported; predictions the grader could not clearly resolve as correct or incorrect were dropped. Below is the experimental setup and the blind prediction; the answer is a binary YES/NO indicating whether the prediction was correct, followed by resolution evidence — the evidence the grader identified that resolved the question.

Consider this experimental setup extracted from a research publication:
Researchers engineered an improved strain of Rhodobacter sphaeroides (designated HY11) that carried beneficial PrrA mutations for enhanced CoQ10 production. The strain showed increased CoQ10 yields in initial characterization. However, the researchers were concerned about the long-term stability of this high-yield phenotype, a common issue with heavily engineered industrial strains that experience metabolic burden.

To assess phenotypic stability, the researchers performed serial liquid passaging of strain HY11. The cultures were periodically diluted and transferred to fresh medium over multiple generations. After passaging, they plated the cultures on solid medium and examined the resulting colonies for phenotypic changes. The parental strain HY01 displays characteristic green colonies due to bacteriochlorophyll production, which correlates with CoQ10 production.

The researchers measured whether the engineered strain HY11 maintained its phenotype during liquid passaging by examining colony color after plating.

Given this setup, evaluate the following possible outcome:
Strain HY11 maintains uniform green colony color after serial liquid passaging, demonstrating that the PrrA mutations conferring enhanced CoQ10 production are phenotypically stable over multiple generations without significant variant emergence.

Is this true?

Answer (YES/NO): NO